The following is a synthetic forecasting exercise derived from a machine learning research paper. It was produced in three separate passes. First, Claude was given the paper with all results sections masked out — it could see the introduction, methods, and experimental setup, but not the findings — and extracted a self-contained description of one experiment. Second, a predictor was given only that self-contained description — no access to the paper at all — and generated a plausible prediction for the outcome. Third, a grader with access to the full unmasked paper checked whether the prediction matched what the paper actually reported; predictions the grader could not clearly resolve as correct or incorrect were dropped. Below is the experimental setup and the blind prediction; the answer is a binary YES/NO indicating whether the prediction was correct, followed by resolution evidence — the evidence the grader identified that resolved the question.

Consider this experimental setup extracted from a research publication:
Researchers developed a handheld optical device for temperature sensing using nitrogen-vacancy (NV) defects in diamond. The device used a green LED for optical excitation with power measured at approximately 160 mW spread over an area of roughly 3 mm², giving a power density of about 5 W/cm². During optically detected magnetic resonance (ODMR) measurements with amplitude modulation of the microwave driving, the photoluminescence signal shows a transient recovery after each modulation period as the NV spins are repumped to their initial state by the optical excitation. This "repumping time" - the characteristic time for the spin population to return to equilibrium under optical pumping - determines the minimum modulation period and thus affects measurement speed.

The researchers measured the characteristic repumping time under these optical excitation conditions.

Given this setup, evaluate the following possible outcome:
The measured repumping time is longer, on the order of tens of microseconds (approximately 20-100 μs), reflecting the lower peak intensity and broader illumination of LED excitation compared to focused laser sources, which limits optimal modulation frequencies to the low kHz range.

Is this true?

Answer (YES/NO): NO